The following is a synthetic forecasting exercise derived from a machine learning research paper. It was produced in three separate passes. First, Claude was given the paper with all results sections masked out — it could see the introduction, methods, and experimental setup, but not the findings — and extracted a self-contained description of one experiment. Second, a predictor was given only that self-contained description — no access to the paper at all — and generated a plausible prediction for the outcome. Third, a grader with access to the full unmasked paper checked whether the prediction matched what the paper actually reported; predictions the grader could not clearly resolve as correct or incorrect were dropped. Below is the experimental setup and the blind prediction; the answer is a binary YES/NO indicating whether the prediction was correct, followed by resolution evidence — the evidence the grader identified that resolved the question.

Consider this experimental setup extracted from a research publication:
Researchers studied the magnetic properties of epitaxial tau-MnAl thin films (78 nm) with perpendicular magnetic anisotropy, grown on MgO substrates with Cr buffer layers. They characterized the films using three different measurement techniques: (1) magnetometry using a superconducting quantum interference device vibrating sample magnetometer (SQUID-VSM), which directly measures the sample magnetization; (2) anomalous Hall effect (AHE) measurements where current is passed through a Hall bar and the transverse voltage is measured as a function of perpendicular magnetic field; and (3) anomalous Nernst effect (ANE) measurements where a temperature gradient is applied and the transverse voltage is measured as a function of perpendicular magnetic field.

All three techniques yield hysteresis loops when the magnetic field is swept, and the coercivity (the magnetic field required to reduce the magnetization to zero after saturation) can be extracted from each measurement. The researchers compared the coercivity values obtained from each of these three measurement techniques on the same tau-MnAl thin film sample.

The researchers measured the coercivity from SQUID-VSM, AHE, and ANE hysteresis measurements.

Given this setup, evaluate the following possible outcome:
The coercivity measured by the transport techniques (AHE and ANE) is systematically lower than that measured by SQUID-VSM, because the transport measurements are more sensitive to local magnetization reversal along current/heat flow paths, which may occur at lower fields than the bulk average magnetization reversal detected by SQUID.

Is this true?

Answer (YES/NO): NO